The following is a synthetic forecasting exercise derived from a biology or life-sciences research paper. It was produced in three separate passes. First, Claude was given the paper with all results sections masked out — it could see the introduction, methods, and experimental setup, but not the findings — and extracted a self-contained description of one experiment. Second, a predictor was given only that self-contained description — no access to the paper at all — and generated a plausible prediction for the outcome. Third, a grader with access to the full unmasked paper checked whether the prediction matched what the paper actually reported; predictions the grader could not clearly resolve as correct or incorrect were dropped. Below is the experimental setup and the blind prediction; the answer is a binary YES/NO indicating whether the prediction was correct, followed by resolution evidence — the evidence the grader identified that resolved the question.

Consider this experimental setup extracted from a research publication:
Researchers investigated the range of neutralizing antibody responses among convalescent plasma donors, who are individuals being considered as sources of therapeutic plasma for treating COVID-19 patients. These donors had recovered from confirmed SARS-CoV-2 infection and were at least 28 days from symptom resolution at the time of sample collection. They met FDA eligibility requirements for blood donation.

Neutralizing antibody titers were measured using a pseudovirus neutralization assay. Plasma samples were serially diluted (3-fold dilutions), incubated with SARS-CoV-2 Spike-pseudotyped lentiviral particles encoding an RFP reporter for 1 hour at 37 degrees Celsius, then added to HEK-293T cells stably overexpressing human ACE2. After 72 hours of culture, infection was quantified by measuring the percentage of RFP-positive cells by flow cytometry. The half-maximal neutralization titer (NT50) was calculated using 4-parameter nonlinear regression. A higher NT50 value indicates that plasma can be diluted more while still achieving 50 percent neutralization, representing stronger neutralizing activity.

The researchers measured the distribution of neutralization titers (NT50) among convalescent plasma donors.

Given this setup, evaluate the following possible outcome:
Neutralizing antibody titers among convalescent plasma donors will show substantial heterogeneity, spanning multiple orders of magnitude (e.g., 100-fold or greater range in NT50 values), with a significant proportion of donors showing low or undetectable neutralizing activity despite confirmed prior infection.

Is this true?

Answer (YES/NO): NO